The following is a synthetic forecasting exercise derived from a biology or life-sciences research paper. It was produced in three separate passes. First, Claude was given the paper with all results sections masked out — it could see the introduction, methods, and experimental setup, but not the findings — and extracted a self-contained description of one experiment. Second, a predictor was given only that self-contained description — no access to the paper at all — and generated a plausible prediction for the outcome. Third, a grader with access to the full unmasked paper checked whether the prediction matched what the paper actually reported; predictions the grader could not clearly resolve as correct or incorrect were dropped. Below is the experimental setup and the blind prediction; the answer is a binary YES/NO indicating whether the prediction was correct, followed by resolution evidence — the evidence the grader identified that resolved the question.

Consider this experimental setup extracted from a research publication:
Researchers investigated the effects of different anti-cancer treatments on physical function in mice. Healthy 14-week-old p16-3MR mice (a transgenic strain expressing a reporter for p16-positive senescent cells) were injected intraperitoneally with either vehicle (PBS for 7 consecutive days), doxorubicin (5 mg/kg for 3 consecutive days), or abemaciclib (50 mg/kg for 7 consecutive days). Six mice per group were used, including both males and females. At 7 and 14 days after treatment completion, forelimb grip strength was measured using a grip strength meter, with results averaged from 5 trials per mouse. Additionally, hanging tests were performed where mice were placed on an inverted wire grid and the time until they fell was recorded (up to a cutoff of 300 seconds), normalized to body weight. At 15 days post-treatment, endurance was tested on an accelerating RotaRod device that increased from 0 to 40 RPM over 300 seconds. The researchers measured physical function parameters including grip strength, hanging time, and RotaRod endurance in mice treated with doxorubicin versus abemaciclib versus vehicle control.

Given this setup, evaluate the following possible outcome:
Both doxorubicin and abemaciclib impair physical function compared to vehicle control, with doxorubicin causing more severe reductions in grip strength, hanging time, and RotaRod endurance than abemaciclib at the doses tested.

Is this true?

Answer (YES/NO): NO